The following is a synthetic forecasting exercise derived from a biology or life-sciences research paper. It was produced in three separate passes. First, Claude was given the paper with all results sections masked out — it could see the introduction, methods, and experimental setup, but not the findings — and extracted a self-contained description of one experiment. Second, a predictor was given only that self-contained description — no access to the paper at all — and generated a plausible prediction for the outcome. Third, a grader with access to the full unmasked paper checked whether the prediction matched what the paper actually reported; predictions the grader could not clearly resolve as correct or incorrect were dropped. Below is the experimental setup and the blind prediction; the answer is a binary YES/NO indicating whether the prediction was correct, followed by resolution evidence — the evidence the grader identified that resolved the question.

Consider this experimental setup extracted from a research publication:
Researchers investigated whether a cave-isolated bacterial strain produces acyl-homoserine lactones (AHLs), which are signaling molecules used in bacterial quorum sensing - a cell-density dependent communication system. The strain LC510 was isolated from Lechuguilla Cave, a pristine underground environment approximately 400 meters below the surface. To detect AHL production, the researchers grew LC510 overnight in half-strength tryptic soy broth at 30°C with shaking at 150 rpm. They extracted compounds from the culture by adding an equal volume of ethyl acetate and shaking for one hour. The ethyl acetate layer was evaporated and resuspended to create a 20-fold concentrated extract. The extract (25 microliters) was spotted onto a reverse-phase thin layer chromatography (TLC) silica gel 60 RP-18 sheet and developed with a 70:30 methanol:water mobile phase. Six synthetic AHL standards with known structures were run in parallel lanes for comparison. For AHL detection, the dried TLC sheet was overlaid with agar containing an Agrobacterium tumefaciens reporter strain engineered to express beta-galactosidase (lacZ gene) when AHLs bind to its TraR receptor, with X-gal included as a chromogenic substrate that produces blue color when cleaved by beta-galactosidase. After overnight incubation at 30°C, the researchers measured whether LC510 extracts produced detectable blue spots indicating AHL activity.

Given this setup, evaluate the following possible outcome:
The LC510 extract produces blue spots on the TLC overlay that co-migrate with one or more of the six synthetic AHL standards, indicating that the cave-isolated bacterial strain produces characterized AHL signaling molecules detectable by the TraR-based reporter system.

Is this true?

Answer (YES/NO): NO